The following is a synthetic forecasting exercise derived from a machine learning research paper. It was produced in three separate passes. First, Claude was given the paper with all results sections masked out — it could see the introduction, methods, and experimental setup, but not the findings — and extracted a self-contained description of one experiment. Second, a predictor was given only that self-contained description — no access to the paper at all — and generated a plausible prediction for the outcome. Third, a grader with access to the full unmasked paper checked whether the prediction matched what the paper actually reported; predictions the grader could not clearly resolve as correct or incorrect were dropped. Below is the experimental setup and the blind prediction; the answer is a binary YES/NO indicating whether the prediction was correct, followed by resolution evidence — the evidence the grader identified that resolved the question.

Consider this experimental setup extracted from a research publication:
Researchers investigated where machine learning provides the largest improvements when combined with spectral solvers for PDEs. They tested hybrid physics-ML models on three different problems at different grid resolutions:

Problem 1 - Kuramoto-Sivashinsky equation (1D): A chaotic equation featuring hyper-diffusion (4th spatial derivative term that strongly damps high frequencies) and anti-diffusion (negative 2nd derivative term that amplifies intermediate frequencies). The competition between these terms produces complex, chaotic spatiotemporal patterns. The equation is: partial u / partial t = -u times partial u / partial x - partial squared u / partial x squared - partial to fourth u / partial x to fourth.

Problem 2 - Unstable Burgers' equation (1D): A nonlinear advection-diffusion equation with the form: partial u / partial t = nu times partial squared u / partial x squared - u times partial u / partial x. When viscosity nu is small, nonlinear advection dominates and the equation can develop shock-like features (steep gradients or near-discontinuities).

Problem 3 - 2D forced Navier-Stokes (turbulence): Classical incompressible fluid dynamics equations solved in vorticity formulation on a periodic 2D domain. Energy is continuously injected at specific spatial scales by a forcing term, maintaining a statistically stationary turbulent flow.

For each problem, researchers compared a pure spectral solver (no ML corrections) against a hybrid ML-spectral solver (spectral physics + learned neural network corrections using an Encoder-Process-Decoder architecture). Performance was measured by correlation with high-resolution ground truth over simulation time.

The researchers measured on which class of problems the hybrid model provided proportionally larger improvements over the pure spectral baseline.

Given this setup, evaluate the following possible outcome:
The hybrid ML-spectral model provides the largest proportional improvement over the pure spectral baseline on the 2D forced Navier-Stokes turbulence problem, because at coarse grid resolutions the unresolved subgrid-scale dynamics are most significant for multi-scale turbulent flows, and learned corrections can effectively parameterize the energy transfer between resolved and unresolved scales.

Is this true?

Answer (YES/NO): NO